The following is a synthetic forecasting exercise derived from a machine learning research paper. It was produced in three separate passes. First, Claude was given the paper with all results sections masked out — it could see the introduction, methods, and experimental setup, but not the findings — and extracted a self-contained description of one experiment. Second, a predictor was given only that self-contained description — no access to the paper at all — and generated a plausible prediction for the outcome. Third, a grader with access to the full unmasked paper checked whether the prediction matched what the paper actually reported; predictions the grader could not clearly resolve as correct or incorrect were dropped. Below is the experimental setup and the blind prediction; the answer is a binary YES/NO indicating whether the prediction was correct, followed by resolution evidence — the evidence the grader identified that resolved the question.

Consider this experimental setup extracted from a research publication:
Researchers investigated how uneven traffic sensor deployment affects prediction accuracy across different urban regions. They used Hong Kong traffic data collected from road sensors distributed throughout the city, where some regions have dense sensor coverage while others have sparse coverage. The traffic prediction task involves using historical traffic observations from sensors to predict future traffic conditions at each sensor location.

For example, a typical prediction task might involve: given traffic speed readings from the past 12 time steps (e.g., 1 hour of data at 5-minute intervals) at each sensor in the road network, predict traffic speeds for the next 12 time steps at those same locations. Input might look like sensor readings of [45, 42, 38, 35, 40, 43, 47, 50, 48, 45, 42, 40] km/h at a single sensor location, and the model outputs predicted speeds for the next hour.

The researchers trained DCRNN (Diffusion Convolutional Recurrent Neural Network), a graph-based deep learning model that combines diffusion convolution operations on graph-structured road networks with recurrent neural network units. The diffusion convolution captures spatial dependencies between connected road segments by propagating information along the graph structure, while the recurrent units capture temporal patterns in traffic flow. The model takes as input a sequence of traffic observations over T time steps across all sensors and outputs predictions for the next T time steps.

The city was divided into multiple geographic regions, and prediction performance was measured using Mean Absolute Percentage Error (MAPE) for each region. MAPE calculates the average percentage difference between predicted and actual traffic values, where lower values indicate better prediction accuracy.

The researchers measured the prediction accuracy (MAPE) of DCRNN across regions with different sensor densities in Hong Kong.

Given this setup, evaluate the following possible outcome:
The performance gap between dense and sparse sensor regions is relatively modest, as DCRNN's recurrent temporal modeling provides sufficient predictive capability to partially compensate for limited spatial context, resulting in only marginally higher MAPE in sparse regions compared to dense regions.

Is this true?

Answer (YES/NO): NO